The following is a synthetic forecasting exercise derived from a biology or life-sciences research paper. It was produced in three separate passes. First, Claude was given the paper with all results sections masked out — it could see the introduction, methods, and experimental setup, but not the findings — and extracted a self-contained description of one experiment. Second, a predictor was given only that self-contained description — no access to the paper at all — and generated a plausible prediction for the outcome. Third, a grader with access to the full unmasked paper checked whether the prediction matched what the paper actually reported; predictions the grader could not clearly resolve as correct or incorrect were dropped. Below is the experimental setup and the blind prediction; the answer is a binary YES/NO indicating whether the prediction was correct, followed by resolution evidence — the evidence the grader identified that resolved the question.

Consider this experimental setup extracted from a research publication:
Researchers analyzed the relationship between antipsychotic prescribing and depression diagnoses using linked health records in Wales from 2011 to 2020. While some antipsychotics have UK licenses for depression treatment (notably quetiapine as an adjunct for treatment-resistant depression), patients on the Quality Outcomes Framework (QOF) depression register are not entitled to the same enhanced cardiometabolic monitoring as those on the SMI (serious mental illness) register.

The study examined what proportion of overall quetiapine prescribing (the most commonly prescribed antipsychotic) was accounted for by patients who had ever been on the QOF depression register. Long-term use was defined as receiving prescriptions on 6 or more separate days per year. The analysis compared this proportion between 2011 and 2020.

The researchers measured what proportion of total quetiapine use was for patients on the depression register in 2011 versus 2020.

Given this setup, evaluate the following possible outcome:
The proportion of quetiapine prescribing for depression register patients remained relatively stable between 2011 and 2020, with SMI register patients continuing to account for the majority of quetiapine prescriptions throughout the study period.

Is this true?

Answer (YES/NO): NO